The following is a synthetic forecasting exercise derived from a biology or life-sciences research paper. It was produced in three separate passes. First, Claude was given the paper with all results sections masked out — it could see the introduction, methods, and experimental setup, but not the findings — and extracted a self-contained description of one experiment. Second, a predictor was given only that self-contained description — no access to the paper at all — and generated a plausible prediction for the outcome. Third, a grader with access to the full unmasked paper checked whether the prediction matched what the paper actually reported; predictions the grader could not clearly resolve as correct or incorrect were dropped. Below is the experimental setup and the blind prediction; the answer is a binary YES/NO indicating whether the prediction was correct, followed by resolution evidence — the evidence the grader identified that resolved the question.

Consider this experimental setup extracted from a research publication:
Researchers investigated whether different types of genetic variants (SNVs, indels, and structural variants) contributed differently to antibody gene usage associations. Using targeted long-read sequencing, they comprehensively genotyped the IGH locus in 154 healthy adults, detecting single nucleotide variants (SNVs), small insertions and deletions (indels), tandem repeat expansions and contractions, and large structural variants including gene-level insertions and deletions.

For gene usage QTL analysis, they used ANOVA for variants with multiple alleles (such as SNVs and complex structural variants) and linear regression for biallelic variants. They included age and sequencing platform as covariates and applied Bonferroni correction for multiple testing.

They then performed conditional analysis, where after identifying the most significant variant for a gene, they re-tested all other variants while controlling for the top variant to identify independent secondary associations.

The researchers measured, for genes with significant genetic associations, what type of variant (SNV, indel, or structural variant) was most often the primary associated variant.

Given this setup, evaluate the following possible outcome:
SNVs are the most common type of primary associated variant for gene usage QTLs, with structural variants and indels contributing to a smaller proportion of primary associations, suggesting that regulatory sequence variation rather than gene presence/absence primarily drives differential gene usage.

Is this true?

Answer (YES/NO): YES